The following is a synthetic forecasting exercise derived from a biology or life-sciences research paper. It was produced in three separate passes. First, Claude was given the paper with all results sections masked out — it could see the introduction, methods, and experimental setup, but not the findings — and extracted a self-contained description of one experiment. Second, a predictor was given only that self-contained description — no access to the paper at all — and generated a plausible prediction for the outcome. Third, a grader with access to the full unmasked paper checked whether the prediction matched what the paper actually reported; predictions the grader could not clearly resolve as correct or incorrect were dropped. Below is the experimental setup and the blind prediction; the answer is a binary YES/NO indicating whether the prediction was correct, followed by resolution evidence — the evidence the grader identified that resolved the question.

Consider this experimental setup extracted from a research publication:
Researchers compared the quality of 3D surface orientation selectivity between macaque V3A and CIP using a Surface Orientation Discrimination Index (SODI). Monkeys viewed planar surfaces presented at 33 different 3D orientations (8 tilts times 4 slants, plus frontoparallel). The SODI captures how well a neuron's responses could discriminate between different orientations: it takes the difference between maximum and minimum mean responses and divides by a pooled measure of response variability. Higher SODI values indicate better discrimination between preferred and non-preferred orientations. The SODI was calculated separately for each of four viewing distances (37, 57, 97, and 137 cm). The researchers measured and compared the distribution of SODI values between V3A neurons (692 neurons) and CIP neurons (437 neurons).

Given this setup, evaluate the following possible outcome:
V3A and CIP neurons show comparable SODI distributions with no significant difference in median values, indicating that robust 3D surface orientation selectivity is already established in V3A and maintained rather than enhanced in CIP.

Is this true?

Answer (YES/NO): NO